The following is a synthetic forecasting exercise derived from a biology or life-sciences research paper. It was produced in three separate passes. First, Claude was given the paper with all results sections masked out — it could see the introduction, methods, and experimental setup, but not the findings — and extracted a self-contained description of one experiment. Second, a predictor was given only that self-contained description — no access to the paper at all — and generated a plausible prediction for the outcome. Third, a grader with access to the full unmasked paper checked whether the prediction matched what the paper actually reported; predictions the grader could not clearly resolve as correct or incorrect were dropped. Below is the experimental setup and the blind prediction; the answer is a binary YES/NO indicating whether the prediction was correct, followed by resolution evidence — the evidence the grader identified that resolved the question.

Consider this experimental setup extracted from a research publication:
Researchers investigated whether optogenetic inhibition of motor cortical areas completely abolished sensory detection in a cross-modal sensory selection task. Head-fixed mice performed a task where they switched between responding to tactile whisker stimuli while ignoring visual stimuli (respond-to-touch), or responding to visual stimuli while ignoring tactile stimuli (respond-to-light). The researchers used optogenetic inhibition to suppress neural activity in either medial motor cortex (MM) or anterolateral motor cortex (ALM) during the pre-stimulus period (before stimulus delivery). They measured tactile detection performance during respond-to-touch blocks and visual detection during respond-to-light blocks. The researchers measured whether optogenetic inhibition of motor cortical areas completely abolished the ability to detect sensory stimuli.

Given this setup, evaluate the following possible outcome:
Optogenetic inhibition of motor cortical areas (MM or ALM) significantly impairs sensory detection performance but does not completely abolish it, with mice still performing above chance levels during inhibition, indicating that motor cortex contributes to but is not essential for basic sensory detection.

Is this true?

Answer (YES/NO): NO